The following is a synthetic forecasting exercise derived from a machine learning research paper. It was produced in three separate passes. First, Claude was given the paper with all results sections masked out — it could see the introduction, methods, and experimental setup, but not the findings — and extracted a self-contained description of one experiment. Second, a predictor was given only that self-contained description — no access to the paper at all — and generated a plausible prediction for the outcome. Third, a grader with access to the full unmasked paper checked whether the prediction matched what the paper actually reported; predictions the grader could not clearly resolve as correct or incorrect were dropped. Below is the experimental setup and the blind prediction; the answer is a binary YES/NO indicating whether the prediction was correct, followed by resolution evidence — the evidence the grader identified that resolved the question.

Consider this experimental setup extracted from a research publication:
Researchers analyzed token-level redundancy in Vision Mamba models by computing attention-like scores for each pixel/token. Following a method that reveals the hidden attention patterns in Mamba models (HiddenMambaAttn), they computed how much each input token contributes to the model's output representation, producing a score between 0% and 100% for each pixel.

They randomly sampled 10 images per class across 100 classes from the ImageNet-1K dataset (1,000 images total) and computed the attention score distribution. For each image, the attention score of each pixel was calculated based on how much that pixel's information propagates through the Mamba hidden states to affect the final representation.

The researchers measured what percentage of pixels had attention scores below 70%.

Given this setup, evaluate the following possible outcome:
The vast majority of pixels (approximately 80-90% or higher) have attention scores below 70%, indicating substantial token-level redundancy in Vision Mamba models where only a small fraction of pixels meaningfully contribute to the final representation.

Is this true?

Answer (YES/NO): YES